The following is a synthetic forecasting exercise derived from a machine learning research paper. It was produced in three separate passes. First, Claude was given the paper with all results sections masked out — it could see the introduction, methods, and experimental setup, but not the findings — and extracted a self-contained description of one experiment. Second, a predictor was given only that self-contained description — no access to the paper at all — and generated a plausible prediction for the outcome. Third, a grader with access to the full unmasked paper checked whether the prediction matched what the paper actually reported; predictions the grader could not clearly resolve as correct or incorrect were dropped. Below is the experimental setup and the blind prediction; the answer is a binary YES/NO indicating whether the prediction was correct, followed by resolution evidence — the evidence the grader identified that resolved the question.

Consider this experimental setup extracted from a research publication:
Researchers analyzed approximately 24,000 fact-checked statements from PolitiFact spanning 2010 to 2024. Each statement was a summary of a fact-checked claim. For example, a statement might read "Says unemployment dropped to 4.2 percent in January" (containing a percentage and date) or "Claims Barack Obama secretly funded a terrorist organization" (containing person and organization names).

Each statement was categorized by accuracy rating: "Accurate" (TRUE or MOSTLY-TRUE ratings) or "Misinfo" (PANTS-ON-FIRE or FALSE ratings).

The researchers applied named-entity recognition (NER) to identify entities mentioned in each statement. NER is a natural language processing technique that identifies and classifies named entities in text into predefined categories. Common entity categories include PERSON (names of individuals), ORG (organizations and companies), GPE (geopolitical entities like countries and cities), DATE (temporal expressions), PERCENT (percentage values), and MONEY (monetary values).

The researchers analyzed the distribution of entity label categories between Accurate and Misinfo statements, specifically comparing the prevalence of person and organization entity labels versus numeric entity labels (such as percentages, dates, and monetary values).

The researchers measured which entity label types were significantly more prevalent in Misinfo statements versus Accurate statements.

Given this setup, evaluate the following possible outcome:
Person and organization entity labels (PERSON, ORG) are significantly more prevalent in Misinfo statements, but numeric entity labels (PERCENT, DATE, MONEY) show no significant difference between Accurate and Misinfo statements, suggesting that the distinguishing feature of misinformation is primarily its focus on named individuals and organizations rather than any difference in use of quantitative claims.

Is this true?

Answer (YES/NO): NO